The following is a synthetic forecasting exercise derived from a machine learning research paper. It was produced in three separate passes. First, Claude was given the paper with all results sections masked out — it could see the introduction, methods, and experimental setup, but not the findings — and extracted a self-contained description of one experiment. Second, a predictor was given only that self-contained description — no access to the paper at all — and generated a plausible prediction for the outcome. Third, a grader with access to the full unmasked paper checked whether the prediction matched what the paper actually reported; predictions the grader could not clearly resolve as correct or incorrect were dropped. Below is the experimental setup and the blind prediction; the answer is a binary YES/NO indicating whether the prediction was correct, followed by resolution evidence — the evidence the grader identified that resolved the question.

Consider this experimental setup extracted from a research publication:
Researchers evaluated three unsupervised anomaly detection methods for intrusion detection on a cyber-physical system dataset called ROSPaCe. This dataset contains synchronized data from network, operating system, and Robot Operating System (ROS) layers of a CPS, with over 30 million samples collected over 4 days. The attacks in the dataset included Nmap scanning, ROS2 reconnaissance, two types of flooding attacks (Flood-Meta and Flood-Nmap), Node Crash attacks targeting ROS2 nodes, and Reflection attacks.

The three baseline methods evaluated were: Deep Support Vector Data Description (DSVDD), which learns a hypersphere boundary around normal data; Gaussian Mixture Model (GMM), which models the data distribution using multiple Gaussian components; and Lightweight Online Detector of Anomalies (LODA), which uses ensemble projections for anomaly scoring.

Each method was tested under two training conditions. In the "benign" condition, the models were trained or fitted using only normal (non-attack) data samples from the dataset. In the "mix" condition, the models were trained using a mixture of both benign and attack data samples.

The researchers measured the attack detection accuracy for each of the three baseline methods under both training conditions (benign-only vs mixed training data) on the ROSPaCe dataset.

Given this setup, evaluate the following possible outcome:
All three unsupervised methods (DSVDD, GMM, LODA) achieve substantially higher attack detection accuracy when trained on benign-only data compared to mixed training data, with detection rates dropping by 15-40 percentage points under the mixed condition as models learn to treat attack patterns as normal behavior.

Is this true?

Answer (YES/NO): NO